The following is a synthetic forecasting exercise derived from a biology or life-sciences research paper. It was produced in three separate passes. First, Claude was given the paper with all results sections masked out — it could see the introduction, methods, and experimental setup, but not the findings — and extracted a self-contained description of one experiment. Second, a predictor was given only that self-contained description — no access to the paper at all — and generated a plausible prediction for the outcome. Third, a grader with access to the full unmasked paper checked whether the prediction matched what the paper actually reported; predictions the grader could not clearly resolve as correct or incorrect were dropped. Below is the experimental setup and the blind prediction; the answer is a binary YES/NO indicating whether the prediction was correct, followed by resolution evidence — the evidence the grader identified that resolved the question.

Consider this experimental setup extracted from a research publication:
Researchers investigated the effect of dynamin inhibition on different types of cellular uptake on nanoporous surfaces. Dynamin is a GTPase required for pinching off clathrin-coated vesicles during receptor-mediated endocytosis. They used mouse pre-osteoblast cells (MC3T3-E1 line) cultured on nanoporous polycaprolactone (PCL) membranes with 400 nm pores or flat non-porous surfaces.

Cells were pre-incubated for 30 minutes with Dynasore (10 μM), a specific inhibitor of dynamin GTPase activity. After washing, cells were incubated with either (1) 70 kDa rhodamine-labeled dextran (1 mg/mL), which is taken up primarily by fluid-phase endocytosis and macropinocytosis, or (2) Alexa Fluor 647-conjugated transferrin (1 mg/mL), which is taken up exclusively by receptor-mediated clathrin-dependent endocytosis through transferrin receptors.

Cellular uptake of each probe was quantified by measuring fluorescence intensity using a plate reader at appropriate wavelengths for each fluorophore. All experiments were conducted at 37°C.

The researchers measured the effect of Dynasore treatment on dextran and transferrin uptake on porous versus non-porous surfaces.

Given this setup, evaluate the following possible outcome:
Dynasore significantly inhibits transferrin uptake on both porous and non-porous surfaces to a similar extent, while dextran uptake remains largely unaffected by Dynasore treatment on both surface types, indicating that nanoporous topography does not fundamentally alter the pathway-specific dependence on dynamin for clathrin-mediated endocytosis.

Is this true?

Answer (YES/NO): NO